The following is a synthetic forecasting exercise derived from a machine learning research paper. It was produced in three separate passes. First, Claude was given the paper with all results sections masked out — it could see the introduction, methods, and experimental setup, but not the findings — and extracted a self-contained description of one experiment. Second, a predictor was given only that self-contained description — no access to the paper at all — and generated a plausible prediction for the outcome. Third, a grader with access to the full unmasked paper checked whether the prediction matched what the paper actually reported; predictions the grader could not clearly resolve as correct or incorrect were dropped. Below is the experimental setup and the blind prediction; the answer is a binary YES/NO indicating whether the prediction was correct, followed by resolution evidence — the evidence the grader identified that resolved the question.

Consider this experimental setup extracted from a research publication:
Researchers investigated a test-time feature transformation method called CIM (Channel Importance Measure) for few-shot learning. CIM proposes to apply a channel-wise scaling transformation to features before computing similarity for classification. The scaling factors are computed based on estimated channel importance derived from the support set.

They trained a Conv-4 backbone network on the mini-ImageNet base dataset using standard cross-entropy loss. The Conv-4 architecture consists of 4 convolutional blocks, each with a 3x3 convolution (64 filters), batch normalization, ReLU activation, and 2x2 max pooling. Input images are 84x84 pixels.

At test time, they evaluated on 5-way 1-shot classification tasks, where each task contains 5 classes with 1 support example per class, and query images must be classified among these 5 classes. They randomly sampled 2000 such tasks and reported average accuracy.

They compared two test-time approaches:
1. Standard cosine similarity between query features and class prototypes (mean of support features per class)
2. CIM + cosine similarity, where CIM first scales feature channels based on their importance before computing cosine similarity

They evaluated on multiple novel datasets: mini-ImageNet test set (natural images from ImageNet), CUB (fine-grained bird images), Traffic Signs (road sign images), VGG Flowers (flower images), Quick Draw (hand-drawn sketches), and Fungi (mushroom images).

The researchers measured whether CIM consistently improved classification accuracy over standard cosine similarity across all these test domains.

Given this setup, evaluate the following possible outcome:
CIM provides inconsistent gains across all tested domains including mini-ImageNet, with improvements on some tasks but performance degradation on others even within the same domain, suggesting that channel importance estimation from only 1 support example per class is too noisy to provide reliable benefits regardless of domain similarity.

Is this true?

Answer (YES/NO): YES